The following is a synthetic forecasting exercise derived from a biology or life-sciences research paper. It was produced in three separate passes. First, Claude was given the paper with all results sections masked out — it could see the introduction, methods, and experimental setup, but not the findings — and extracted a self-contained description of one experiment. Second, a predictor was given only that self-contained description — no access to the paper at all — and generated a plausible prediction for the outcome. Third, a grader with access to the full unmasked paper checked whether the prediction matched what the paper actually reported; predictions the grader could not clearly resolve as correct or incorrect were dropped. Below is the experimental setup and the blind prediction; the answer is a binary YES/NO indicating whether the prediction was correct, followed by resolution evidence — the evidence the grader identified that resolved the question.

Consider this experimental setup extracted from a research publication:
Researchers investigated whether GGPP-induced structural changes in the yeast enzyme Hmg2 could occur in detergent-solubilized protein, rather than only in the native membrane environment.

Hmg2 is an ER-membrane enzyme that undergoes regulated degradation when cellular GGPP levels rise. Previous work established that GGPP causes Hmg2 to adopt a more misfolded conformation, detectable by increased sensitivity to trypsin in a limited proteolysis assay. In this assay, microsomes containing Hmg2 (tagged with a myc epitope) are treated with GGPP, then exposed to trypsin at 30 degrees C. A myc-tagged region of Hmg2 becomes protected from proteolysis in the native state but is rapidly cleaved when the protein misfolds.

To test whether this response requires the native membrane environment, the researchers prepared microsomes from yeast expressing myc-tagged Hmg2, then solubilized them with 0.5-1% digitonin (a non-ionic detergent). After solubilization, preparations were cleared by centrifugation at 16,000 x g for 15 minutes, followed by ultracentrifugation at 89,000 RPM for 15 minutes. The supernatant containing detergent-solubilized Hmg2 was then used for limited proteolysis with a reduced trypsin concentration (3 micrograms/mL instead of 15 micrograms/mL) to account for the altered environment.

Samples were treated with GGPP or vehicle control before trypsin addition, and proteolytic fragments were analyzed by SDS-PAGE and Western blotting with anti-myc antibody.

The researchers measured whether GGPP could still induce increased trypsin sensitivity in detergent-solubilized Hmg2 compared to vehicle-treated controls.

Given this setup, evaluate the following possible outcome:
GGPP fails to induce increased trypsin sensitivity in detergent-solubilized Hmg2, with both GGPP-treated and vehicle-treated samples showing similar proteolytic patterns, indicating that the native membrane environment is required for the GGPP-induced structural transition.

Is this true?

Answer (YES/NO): NO